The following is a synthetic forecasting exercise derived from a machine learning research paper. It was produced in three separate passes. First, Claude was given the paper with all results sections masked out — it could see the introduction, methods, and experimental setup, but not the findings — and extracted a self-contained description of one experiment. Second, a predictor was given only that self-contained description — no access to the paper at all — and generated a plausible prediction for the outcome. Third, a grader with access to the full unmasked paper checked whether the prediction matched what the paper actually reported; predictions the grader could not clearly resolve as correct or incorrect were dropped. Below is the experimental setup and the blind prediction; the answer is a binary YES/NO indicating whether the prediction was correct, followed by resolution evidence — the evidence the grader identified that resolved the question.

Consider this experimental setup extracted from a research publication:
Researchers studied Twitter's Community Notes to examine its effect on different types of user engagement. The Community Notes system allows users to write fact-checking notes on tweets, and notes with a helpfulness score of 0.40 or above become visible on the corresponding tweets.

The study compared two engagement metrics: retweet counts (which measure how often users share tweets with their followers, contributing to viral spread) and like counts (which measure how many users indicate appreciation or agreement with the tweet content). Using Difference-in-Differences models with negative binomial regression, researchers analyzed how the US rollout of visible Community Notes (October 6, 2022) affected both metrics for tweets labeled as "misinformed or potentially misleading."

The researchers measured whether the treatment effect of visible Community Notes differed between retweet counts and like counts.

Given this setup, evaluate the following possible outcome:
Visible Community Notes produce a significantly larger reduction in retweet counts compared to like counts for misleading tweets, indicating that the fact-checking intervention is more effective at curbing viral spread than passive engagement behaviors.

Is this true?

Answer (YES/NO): NO